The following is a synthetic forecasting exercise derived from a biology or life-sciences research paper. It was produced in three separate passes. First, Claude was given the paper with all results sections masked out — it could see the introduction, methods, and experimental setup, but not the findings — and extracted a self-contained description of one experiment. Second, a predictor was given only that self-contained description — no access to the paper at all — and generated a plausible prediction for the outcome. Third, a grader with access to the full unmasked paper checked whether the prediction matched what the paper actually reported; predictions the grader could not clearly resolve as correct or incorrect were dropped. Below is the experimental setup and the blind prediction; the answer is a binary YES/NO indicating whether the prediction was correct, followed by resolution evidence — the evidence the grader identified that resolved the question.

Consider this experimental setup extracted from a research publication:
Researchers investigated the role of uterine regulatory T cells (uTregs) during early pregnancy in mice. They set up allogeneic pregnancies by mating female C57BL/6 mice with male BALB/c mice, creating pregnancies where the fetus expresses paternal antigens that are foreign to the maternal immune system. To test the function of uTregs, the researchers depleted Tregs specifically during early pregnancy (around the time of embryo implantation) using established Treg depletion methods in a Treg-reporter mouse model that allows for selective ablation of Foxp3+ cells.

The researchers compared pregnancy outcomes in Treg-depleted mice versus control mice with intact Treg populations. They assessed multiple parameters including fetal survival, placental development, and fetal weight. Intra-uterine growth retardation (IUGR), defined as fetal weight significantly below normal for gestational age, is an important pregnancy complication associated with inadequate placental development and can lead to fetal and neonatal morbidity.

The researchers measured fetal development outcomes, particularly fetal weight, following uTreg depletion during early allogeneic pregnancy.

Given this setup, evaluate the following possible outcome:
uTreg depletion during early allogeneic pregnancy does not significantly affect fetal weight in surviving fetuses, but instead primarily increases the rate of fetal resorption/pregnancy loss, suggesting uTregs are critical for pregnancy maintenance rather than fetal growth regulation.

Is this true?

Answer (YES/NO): NO